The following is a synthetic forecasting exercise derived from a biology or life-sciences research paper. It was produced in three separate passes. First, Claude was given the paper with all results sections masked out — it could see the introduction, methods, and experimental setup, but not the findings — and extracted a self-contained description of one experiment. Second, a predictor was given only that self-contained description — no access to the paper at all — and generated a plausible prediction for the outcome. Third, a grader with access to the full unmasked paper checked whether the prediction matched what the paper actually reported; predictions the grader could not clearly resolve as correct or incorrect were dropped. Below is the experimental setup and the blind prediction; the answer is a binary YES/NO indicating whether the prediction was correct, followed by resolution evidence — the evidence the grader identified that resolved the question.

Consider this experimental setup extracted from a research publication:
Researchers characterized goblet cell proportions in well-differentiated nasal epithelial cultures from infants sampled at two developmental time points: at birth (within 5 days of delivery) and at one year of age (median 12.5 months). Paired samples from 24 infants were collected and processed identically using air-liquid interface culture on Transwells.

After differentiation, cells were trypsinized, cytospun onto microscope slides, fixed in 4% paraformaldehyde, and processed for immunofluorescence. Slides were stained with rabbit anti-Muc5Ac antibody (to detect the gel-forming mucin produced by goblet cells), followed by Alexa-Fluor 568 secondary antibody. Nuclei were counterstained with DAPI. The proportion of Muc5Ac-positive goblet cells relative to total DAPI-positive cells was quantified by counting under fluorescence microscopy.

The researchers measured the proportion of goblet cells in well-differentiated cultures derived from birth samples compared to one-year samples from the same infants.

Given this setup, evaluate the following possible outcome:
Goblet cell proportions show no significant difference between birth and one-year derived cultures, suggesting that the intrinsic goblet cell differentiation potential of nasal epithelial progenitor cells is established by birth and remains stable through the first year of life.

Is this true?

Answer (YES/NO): NO